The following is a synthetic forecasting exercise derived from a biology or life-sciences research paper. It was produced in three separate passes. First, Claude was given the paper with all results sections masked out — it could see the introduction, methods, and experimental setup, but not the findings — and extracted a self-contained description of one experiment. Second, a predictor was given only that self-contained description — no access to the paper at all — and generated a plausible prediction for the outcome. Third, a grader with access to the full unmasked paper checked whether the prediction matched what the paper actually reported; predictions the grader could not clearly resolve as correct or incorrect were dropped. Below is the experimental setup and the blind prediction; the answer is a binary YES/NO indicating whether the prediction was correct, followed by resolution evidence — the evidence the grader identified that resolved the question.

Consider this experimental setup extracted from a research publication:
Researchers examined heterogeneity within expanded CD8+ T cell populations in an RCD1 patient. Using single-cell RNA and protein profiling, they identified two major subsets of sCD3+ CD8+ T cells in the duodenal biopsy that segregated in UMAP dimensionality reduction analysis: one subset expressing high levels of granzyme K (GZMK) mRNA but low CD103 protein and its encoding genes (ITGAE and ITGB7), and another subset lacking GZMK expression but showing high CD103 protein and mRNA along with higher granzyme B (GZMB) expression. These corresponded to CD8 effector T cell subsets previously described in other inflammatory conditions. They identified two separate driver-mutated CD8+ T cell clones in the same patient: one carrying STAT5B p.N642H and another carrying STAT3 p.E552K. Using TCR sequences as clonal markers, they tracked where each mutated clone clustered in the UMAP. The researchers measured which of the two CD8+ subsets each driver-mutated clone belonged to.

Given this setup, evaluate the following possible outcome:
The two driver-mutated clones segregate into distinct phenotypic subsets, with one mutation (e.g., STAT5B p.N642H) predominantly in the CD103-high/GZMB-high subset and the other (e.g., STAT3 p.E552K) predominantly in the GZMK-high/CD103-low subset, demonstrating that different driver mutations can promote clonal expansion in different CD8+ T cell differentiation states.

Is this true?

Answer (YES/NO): YES